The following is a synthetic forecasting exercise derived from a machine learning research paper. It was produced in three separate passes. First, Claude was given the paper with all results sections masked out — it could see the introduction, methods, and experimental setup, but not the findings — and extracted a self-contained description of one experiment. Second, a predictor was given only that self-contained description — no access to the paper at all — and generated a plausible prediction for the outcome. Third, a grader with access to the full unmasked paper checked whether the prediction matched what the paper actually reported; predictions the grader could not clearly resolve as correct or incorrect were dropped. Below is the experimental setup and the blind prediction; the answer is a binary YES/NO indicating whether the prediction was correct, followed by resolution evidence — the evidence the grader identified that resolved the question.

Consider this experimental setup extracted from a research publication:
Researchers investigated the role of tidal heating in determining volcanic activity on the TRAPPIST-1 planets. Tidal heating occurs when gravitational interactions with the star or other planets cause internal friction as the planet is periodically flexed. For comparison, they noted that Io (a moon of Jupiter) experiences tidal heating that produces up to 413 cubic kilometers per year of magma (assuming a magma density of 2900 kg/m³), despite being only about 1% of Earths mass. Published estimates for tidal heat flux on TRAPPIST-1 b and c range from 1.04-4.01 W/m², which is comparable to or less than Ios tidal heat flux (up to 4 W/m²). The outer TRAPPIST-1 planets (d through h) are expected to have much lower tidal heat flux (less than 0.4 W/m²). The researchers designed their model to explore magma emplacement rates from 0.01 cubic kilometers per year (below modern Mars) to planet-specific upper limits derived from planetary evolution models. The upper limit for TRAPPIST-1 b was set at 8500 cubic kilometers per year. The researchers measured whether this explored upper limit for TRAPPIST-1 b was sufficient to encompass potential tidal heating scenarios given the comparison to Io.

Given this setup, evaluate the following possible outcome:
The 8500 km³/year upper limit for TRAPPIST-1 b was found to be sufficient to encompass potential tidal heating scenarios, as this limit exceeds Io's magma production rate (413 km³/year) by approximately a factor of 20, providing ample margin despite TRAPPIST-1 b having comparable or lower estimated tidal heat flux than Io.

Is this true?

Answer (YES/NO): YES